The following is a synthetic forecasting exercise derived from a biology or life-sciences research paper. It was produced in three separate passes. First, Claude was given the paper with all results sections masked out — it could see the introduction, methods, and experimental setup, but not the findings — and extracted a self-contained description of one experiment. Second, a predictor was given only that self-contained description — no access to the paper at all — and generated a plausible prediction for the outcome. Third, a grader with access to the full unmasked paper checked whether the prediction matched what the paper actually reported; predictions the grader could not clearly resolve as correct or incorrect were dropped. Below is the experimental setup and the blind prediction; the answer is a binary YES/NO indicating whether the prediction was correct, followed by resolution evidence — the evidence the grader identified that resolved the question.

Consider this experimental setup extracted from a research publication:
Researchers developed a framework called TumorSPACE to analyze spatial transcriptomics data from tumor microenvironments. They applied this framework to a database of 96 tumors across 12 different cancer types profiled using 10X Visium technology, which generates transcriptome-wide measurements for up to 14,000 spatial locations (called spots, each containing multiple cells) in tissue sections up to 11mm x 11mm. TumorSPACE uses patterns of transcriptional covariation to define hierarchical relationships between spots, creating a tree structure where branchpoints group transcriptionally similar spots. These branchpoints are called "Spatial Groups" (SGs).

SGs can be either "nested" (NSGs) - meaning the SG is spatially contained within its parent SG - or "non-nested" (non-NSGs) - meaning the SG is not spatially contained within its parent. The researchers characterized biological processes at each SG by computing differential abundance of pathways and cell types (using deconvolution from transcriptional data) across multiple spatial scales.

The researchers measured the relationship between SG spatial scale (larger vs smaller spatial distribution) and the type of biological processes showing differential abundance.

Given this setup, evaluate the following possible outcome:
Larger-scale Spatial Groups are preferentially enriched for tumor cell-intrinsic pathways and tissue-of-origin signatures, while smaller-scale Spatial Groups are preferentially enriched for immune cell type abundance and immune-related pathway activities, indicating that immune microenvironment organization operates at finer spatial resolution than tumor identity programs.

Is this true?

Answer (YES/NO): NO